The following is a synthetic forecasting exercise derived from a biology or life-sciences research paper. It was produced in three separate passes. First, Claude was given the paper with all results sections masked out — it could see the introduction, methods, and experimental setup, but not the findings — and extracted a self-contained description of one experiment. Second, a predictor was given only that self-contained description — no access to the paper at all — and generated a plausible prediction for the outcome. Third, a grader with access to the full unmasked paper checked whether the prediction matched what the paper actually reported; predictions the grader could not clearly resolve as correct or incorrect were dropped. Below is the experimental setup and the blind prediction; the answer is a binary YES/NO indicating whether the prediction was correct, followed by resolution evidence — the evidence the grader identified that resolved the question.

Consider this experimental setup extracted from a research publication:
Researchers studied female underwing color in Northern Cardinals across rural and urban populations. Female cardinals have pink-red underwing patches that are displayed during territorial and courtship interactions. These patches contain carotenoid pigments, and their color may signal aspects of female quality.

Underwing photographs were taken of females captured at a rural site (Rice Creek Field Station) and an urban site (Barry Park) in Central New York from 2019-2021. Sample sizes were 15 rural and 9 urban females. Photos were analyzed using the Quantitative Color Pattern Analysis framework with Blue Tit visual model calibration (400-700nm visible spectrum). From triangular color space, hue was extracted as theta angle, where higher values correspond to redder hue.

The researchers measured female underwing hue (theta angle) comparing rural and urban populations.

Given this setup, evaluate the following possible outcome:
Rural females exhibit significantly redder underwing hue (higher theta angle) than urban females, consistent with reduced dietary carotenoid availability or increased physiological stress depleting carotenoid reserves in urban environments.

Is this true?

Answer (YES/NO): NO